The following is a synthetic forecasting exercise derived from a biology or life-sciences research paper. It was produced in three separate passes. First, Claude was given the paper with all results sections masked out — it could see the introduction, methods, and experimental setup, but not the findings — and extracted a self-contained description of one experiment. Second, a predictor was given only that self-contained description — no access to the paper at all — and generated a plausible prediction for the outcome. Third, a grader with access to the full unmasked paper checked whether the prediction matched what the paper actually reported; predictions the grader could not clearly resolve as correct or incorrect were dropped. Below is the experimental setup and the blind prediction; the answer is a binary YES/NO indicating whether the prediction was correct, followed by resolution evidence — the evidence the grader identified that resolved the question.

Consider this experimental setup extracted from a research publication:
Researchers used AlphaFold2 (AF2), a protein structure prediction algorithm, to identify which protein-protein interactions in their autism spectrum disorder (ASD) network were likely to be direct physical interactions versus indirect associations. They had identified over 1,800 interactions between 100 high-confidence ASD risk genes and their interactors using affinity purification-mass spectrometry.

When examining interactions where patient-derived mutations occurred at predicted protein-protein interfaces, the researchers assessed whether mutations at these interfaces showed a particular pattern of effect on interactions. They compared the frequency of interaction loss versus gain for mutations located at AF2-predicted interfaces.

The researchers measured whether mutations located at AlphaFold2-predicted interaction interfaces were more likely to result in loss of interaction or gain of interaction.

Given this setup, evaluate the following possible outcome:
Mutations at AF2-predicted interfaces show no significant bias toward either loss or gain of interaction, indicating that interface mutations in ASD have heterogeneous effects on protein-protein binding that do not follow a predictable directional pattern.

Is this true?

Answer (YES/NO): NO